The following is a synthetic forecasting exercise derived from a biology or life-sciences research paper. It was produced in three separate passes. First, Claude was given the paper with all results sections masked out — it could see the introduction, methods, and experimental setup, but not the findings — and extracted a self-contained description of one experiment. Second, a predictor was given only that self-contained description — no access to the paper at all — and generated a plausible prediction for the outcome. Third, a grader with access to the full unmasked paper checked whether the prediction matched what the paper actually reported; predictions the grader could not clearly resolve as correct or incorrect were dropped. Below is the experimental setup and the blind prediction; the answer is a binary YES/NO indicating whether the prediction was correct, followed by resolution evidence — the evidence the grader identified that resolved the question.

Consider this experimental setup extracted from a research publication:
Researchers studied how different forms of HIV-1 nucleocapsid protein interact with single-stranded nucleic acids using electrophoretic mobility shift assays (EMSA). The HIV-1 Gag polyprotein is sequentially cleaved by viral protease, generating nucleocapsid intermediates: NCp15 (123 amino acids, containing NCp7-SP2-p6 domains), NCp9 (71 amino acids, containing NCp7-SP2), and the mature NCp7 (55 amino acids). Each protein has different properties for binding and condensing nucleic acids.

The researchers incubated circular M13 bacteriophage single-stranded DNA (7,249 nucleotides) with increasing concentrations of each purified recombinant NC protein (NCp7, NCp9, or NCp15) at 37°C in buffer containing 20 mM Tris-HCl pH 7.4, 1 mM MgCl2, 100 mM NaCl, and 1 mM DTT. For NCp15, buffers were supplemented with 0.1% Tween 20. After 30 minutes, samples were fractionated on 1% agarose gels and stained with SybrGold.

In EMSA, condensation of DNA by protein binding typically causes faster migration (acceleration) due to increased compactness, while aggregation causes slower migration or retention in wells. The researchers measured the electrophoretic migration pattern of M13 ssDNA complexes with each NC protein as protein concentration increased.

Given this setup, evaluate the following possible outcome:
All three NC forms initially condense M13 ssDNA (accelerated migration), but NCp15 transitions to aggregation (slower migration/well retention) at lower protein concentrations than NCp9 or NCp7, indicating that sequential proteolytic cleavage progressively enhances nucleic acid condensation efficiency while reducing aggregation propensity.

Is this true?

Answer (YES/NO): NO